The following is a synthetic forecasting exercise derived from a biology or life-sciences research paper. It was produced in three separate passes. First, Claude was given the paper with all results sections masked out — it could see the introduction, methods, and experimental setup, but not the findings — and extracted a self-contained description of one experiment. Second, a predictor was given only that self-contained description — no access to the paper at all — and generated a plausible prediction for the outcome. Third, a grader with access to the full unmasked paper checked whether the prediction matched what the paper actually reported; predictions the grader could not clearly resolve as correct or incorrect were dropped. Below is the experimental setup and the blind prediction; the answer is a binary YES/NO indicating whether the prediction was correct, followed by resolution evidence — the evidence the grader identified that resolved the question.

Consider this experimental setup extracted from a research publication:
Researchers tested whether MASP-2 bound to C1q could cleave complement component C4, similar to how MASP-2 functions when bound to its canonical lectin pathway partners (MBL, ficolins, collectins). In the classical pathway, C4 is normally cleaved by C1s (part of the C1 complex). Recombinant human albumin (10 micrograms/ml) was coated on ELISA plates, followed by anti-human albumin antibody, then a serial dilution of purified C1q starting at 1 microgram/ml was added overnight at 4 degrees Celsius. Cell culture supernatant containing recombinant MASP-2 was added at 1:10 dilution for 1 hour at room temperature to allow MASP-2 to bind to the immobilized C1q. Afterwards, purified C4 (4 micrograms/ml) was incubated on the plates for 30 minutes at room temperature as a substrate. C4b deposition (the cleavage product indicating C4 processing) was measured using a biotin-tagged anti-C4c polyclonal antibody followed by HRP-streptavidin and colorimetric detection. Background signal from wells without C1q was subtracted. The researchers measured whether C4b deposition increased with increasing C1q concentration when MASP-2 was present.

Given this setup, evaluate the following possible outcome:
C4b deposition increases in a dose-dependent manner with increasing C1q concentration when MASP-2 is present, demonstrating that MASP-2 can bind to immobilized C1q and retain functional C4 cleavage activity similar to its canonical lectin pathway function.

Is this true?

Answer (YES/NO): YES